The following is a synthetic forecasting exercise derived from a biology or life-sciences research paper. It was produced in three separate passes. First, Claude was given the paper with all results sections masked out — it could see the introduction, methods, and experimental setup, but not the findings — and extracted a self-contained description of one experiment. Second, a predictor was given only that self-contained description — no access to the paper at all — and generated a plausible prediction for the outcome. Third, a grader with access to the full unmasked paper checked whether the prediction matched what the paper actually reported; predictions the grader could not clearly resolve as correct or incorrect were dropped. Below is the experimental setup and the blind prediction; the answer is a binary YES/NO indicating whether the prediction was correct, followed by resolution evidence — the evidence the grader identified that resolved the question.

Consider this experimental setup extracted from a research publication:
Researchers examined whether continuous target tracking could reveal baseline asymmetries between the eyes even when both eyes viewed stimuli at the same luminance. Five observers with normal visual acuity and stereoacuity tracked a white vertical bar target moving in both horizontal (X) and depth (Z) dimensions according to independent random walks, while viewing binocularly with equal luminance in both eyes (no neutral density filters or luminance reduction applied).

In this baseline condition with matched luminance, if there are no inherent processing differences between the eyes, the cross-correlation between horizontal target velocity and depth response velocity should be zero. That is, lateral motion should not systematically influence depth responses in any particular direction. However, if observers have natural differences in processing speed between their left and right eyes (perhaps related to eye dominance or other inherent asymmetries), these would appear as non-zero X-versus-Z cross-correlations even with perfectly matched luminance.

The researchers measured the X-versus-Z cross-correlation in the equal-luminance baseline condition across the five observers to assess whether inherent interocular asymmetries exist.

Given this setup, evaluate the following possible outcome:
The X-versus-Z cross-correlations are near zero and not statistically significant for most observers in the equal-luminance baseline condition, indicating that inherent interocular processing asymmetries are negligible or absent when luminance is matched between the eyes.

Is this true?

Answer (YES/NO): NO